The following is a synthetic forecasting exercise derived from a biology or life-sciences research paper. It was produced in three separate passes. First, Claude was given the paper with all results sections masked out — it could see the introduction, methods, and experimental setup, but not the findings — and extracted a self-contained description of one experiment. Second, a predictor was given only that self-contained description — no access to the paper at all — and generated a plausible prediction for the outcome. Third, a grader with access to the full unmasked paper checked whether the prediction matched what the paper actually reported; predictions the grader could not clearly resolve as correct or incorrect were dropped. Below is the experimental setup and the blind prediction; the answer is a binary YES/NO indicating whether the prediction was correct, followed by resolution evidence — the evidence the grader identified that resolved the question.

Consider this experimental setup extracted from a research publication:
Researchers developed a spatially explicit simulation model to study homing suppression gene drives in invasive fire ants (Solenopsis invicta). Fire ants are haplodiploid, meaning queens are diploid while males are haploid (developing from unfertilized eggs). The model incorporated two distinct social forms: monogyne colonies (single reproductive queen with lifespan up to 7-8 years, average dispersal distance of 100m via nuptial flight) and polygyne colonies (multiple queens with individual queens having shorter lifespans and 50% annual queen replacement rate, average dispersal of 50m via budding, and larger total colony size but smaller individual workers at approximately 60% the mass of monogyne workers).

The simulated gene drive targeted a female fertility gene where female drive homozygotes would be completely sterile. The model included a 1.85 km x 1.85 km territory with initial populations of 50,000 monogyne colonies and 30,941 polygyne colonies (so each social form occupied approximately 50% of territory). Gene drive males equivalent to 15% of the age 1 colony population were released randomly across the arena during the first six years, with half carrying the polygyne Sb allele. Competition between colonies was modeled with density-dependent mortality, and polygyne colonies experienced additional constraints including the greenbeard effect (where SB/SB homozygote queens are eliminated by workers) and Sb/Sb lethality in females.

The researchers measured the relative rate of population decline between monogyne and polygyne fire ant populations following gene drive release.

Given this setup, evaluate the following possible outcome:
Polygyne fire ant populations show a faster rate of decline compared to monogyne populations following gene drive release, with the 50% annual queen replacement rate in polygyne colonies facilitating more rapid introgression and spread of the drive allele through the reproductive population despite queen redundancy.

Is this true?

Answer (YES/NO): YES